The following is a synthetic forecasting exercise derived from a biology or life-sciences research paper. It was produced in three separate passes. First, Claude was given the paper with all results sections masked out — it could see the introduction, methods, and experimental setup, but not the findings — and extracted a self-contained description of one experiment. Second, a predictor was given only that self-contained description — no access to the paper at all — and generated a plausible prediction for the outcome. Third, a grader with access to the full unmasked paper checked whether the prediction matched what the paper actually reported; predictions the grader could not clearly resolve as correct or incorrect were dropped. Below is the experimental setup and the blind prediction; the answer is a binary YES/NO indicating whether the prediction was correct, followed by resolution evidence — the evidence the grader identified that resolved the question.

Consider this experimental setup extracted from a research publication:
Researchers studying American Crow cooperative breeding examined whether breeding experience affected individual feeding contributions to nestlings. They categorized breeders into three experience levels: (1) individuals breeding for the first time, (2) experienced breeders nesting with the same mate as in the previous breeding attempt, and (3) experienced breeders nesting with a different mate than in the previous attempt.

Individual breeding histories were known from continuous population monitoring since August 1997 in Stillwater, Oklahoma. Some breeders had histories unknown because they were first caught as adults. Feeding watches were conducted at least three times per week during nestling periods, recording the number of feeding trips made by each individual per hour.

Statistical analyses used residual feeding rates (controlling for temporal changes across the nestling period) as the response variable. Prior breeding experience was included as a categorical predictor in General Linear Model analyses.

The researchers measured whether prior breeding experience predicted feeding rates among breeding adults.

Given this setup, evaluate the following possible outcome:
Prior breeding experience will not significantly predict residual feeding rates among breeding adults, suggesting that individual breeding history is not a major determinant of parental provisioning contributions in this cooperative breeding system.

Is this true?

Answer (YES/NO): YES